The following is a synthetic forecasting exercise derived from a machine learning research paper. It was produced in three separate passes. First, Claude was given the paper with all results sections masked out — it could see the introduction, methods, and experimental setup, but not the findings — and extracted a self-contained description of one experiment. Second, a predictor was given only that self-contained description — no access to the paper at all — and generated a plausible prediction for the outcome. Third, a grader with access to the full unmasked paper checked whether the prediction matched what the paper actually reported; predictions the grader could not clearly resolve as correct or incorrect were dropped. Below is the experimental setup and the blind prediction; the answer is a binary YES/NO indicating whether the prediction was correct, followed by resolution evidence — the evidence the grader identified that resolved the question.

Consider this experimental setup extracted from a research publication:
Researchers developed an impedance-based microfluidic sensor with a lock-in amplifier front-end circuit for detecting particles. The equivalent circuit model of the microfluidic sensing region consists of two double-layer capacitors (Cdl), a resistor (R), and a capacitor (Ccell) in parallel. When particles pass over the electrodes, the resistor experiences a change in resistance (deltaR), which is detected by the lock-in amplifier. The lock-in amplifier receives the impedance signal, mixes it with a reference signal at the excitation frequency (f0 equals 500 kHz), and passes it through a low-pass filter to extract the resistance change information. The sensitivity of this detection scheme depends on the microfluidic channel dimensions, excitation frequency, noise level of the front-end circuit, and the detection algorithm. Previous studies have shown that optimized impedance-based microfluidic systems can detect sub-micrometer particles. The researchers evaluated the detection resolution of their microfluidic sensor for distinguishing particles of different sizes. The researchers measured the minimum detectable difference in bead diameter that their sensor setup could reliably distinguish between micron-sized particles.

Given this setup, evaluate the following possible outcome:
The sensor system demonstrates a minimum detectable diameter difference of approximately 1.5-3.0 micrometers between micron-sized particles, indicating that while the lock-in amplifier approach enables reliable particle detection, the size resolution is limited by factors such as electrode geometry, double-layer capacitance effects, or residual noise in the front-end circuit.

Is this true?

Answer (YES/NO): NO